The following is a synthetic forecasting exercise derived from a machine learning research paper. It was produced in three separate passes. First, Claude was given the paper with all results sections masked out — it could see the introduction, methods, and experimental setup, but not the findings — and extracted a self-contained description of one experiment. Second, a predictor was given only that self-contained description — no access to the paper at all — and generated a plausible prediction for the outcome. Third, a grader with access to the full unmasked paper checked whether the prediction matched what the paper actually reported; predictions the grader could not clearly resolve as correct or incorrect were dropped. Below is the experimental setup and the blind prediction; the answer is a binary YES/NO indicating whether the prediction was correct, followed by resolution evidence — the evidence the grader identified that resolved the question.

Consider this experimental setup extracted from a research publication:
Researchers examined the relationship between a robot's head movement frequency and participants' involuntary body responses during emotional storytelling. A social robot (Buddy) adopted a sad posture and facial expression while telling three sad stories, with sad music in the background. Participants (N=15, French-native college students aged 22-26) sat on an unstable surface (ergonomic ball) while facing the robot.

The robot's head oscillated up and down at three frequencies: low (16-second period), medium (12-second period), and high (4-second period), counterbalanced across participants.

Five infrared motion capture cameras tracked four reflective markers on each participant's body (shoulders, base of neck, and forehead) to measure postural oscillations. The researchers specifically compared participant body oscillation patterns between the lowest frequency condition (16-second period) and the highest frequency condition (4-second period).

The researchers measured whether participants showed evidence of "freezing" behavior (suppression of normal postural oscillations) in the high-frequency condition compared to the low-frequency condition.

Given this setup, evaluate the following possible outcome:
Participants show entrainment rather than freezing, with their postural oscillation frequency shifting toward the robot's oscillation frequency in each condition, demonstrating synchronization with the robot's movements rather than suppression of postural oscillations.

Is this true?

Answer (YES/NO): NO